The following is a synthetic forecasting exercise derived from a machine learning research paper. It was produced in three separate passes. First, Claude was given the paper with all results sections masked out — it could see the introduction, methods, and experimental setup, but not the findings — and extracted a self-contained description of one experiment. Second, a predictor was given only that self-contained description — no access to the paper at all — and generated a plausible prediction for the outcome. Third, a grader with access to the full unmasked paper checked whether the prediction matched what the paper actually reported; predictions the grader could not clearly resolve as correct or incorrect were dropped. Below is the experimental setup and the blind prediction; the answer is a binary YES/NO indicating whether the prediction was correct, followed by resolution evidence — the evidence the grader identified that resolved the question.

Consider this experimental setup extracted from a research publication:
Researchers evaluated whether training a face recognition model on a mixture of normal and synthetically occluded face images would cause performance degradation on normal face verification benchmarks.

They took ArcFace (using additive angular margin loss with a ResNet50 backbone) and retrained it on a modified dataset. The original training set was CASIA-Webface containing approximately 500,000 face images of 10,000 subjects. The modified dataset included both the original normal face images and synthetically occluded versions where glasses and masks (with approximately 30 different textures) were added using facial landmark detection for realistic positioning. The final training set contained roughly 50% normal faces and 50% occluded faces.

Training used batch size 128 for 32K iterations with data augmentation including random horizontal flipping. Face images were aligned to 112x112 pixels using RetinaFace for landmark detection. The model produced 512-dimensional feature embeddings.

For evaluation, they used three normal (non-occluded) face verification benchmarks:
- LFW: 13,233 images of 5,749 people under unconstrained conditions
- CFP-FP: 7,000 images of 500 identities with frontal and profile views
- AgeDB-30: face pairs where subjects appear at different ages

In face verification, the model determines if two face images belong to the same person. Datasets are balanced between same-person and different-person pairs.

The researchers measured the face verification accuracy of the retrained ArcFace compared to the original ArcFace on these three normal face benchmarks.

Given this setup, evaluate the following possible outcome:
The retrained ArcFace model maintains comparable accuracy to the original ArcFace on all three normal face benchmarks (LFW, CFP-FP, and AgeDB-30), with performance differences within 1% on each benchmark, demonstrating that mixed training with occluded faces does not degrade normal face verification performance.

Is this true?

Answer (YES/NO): NO